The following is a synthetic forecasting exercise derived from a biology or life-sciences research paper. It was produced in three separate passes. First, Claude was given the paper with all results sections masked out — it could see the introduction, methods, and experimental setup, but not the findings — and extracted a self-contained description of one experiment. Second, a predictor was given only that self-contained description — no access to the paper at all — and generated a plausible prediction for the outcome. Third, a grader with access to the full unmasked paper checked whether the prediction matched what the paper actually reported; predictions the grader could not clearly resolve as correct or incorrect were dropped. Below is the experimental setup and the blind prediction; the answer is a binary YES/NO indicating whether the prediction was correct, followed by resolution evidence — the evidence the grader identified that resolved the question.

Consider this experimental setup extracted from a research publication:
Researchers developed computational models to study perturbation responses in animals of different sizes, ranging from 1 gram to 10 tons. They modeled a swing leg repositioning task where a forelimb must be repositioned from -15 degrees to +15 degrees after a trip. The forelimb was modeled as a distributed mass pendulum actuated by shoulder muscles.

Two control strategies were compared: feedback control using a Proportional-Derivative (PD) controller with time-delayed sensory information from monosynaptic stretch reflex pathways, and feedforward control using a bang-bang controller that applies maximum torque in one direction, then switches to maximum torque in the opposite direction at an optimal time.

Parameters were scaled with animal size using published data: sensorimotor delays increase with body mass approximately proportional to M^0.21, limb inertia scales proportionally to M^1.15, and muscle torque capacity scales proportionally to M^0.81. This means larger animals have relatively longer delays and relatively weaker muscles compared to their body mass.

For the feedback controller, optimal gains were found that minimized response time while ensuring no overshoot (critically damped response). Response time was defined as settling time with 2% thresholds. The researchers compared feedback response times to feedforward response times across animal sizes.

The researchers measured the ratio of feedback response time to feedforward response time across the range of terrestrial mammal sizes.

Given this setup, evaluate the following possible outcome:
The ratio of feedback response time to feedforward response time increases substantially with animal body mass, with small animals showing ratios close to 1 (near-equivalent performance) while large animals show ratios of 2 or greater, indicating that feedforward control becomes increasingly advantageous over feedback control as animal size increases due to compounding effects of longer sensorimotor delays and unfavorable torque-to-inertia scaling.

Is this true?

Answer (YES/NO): NO